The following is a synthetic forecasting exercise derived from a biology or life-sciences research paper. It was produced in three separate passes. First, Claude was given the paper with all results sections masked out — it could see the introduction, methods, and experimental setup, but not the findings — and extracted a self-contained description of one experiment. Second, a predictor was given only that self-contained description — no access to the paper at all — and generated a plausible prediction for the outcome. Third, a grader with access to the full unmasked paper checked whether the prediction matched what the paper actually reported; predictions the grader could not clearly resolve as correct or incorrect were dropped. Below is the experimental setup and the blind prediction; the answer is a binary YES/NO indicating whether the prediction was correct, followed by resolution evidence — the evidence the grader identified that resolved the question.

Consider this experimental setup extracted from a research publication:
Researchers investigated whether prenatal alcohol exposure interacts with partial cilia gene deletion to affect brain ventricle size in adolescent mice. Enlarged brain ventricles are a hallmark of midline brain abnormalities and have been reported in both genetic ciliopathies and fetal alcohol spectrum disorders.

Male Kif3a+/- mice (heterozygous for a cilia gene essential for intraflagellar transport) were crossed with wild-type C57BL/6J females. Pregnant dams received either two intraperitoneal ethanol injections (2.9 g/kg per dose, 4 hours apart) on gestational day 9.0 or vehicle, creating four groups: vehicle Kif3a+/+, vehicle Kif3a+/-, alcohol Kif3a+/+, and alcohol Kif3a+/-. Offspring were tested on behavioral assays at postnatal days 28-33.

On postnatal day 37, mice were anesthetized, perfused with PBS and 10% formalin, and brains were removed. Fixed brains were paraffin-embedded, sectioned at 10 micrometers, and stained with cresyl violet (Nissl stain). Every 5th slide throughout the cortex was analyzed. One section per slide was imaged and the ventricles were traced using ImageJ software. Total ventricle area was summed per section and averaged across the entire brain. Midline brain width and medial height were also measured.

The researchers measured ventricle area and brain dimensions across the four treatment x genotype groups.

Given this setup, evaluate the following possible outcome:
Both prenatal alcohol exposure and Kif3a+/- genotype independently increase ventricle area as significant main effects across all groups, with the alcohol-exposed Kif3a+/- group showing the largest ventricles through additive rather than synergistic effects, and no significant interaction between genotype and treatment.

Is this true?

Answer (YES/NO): NO